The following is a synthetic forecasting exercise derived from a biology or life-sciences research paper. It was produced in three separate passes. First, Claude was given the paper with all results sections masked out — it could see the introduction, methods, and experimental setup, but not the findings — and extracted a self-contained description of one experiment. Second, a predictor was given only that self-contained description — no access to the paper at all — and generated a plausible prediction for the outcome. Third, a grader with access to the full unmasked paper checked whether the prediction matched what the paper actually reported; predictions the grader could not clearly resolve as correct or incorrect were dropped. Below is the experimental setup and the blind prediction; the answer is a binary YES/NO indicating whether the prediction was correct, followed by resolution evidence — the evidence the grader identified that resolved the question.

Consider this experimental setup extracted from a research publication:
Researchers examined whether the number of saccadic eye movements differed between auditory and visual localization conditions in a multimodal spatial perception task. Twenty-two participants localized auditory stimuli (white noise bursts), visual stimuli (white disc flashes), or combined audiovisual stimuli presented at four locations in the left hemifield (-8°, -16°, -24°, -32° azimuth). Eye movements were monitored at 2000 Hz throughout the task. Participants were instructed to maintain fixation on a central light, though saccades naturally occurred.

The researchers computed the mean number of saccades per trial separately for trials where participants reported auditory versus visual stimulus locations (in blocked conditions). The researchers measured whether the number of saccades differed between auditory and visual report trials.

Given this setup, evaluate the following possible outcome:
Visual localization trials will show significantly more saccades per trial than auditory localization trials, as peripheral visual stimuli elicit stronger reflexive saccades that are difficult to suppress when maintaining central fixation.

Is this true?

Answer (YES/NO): NO